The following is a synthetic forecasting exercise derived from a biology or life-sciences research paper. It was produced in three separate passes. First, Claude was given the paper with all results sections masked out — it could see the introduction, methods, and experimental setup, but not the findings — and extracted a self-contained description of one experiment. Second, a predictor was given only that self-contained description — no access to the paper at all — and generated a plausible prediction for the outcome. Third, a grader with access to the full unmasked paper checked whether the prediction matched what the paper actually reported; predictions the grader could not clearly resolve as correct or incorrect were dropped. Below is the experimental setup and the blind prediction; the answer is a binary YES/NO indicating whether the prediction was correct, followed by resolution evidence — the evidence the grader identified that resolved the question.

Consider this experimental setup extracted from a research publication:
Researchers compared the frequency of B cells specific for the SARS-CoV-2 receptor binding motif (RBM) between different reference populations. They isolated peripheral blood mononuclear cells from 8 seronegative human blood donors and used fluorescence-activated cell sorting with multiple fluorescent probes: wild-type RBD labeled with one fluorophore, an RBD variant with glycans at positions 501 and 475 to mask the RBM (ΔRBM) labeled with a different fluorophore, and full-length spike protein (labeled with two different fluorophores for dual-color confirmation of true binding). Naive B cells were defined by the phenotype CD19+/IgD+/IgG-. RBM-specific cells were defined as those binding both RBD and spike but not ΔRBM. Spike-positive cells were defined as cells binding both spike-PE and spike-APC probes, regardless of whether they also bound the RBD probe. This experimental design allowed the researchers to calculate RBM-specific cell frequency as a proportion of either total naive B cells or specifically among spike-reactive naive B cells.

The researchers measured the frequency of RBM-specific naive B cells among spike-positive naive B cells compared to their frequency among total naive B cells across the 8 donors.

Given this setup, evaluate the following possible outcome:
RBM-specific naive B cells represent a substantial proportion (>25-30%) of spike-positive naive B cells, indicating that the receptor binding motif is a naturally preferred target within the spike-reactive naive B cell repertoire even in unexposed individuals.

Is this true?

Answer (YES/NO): NO